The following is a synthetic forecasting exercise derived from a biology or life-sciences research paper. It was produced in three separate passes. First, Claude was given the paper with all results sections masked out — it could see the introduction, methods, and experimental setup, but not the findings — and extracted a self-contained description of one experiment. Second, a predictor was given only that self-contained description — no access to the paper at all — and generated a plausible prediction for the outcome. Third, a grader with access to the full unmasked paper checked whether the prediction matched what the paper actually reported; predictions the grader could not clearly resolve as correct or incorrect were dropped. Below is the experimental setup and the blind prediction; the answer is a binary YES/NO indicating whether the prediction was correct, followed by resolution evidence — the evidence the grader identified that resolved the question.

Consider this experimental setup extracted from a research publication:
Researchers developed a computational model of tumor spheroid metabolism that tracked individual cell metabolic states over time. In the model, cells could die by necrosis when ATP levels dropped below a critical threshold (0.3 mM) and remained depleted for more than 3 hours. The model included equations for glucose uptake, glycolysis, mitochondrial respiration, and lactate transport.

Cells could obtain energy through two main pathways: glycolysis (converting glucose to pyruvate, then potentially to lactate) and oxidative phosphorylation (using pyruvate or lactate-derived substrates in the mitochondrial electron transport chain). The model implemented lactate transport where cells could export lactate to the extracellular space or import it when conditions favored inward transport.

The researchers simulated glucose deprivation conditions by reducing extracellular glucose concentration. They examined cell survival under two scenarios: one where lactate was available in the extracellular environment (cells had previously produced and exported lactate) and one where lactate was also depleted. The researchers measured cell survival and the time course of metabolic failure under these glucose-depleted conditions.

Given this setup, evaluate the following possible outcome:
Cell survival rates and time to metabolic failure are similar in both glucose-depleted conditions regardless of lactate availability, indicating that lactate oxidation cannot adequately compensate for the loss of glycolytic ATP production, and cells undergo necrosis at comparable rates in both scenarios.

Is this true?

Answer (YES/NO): NO